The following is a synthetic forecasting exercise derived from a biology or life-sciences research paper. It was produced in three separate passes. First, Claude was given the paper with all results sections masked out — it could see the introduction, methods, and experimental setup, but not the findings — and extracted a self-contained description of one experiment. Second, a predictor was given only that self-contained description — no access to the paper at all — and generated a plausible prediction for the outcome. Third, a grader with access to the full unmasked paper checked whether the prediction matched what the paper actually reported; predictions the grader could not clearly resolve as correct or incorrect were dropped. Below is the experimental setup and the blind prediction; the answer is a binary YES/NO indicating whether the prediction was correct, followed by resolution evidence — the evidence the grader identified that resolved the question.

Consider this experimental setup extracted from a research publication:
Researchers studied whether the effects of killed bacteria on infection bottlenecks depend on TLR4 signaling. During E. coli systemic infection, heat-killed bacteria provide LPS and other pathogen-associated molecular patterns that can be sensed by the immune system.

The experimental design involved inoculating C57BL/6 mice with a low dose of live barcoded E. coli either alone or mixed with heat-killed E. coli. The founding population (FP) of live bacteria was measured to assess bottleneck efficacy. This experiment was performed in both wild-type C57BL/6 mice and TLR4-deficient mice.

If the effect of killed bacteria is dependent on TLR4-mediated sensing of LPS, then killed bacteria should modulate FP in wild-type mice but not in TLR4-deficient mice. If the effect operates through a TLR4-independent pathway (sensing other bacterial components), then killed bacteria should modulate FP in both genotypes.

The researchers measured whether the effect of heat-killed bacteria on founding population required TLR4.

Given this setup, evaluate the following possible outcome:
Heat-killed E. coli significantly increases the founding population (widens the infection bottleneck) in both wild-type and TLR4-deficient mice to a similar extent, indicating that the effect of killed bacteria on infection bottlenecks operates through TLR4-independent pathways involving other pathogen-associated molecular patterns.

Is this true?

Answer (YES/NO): NO